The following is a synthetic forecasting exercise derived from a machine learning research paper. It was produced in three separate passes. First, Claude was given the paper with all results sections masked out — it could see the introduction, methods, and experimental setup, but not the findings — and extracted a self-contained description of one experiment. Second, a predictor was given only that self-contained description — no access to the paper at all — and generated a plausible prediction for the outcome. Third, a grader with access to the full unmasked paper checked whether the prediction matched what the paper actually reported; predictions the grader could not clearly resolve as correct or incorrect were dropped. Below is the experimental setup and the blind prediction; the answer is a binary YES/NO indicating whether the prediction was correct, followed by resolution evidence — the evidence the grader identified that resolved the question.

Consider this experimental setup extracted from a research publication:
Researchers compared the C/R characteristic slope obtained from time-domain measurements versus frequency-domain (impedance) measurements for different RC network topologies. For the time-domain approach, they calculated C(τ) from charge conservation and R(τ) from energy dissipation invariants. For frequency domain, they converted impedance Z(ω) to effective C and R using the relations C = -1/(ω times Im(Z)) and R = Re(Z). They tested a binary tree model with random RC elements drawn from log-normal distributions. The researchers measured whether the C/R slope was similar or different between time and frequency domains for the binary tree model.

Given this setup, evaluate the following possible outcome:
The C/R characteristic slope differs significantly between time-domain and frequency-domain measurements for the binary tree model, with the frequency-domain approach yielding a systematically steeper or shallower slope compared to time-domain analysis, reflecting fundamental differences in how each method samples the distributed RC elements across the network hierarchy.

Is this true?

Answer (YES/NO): NO